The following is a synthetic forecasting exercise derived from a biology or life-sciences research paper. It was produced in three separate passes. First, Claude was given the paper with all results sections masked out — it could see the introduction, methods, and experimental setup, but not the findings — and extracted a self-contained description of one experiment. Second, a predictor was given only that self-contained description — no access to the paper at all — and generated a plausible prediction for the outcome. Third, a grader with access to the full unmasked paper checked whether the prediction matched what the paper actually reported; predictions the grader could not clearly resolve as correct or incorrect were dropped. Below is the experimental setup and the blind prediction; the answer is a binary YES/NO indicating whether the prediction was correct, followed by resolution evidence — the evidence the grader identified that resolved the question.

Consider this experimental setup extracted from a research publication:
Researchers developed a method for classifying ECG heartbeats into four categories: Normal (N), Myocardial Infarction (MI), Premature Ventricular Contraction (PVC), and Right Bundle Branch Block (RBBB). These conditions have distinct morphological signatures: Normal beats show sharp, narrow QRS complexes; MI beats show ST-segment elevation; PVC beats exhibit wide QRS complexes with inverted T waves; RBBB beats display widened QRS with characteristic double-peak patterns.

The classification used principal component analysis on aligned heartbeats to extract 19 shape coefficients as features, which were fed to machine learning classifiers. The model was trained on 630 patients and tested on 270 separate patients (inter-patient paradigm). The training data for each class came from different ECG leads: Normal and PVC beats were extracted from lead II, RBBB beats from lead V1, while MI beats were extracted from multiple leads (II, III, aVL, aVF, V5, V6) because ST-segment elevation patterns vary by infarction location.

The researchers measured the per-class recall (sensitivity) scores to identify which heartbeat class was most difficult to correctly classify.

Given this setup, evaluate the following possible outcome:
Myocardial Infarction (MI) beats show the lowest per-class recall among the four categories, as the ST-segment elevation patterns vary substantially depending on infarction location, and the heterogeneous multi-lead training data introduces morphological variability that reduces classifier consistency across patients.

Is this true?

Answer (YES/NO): NO